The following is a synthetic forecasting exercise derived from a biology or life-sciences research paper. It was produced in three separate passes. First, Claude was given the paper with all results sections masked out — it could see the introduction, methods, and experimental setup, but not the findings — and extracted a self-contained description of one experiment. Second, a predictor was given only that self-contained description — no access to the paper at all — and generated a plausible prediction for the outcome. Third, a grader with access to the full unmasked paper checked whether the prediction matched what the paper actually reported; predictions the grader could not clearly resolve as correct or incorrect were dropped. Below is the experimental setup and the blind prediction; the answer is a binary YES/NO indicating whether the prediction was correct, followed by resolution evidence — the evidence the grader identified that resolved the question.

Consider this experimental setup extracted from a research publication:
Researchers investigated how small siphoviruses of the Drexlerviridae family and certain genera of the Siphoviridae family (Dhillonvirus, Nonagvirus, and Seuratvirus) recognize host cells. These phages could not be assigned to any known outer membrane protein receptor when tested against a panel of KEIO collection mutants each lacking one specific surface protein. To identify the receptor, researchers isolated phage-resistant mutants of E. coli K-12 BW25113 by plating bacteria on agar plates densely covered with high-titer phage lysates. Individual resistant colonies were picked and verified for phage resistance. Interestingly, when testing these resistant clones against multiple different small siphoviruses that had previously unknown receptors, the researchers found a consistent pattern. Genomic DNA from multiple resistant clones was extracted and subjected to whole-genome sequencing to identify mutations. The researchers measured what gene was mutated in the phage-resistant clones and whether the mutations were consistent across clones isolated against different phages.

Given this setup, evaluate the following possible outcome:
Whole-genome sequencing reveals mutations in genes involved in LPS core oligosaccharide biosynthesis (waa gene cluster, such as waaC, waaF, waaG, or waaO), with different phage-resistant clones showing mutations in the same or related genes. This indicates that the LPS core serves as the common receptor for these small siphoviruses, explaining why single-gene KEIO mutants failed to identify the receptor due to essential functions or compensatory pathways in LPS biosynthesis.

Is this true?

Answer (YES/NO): NO